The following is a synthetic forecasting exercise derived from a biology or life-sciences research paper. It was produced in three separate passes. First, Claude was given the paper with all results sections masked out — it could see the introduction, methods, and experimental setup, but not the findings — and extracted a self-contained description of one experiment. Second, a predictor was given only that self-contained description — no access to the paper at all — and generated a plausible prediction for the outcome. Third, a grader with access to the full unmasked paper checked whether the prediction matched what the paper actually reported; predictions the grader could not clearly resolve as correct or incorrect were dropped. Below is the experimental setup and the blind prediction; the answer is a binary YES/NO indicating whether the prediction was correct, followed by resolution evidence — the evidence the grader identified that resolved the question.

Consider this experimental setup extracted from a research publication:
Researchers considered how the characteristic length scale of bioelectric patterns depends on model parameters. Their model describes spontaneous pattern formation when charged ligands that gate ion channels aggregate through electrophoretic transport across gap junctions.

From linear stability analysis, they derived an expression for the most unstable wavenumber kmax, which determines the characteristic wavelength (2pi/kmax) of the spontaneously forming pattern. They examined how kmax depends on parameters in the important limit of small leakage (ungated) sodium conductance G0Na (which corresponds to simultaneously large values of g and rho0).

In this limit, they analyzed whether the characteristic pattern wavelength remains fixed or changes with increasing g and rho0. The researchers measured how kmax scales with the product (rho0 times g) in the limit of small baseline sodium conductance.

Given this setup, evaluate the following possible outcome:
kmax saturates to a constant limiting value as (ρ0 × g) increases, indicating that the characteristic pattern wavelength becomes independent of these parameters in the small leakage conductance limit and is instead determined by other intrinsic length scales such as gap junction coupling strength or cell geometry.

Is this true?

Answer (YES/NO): NO